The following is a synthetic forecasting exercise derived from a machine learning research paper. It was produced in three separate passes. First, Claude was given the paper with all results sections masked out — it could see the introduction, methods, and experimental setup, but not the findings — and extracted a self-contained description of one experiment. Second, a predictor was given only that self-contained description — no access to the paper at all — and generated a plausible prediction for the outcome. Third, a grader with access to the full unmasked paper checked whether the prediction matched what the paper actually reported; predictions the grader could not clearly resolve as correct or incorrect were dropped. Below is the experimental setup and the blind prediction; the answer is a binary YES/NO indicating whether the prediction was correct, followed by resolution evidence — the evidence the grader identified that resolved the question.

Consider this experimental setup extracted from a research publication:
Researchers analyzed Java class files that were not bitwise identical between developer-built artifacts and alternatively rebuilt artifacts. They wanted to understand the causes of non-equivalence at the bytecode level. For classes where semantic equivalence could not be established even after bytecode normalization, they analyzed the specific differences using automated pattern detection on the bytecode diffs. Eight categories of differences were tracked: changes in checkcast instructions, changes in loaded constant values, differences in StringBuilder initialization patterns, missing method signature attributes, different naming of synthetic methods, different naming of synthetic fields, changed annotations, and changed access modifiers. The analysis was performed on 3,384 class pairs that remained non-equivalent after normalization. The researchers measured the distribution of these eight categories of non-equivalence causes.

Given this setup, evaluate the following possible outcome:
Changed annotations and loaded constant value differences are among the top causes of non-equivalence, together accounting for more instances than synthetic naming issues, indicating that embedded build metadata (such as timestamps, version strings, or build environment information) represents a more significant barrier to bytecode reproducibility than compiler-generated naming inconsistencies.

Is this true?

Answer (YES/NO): NO